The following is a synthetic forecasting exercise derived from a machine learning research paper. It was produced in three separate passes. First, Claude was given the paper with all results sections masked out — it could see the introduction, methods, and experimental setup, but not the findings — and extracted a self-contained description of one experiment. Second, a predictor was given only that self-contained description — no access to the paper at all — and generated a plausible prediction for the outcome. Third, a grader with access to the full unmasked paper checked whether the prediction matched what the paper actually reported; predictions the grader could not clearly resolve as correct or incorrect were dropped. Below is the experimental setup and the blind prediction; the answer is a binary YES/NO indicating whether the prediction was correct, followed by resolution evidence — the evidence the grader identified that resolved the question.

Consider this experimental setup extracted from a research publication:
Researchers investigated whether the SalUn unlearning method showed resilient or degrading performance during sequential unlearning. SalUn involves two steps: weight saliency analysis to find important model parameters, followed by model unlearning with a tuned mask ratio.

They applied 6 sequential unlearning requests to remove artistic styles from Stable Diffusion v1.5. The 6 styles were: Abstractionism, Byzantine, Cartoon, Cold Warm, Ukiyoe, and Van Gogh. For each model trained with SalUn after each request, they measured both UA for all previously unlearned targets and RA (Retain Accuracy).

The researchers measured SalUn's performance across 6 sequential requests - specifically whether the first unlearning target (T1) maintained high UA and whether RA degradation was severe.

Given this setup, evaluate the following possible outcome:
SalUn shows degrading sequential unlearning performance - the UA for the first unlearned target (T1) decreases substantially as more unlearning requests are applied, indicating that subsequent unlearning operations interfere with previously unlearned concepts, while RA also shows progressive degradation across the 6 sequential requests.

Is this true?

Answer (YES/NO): YES